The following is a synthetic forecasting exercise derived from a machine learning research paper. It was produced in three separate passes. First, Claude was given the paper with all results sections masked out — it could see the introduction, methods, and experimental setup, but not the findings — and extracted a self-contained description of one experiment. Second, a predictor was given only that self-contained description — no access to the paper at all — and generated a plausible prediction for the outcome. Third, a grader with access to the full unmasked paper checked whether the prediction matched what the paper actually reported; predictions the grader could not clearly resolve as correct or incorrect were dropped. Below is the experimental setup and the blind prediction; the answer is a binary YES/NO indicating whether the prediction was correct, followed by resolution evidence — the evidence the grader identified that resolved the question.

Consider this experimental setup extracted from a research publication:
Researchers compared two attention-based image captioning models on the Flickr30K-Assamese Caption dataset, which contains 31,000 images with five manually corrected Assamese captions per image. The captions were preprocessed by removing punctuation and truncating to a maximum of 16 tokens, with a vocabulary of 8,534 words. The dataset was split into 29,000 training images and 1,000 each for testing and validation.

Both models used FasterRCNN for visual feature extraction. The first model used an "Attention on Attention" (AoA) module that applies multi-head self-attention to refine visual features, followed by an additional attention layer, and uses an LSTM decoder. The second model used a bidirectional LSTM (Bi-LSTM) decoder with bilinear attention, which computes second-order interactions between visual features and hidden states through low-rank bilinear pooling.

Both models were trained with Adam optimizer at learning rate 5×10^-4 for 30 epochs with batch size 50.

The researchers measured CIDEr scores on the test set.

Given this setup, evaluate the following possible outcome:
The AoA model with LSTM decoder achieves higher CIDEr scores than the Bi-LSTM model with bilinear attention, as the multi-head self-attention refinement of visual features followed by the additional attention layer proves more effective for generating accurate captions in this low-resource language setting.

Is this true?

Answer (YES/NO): YES